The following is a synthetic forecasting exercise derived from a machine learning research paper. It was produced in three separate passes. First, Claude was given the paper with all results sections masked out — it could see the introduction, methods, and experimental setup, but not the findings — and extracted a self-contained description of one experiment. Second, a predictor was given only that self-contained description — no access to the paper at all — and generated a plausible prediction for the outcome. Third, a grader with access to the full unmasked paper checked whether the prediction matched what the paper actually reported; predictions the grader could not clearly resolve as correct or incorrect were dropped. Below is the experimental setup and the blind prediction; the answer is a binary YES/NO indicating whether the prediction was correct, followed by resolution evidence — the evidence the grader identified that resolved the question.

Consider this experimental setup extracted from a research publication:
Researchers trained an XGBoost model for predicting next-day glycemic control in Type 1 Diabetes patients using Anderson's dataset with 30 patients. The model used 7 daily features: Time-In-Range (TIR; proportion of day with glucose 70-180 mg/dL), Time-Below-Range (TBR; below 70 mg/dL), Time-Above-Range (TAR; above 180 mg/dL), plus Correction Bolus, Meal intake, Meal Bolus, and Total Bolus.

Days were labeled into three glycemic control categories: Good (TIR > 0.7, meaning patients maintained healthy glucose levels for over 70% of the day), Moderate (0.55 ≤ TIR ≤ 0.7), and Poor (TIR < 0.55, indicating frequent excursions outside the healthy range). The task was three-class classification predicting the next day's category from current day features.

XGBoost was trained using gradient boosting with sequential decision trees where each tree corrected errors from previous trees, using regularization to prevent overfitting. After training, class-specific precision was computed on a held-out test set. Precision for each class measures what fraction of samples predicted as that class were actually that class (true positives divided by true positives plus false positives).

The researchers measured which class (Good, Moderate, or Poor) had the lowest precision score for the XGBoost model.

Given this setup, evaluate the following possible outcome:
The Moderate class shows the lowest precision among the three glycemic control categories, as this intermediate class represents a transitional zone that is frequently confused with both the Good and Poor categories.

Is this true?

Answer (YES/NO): YES